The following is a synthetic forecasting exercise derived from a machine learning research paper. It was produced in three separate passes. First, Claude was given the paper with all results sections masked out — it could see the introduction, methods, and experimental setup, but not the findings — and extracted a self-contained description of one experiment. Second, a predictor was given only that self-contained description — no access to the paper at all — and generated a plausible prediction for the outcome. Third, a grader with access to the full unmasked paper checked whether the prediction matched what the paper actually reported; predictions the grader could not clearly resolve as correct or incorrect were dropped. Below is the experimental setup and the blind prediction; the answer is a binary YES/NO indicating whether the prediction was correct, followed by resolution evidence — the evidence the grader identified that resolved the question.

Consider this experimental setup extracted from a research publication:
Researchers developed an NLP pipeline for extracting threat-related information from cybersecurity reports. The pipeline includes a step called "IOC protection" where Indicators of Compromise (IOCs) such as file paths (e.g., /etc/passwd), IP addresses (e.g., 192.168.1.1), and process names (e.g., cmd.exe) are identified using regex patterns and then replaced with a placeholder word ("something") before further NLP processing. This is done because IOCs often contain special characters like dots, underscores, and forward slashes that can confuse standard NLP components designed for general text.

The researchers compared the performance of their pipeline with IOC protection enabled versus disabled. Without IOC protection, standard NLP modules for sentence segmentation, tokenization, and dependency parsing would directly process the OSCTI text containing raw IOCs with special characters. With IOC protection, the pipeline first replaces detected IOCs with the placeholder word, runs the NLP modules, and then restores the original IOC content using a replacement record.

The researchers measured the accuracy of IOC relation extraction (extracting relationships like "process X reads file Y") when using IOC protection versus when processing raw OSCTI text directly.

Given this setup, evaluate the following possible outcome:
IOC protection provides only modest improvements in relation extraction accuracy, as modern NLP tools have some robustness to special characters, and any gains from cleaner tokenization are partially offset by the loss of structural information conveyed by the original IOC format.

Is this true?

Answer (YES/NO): NO